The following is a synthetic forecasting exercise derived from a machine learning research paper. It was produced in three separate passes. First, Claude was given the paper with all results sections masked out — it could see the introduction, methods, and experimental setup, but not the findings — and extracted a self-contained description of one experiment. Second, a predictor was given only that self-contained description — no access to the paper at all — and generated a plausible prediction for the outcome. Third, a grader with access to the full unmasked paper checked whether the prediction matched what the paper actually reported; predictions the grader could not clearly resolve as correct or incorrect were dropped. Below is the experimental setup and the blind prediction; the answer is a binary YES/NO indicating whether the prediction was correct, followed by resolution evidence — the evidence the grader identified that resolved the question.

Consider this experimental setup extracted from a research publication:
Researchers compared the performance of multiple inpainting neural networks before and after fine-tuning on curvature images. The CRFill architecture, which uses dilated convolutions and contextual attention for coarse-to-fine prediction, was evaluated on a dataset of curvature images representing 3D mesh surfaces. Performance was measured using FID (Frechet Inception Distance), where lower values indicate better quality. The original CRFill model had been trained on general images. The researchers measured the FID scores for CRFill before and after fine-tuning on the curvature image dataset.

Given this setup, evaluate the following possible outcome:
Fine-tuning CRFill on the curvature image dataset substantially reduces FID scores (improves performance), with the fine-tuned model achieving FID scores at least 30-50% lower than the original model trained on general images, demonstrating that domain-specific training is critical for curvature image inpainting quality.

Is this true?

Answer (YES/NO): YES